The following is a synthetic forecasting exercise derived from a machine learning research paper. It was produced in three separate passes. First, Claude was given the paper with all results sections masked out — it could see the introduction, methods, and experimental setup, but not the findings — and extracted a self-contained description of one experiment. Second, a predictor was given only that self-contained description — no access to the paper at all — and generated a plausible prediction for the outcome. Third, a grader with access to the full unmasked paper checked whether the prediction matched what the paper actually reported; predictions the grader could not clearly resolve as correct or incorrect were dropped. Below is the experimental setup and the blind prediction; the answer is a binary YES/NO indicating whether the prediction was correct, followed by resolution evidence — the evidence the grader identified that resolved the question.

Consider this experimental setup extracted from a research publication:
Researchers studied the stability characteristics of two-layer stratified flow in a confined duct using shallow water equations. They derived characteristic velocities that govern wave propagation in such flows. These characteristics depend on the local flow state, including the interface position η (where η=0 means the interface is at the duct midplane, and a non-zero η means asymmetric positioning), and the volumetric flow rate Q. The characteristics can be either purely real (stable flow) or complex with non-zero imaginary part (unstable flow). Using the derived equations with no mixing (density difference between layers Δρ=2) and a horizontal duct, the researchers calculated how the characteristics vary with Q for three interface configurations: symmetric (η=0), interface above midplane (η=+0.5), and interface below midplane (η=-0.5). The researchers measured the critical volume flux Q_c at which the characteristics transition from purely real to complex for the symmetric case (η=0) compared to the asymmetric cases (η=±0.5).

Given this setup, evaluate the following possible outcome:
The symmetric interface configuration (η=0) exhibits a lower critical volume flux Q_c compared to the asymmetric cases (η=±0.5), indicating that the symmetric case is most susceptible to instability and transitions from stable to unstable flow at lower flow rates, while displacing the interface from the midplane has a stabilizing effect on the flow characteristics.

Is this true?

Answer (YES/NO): NO